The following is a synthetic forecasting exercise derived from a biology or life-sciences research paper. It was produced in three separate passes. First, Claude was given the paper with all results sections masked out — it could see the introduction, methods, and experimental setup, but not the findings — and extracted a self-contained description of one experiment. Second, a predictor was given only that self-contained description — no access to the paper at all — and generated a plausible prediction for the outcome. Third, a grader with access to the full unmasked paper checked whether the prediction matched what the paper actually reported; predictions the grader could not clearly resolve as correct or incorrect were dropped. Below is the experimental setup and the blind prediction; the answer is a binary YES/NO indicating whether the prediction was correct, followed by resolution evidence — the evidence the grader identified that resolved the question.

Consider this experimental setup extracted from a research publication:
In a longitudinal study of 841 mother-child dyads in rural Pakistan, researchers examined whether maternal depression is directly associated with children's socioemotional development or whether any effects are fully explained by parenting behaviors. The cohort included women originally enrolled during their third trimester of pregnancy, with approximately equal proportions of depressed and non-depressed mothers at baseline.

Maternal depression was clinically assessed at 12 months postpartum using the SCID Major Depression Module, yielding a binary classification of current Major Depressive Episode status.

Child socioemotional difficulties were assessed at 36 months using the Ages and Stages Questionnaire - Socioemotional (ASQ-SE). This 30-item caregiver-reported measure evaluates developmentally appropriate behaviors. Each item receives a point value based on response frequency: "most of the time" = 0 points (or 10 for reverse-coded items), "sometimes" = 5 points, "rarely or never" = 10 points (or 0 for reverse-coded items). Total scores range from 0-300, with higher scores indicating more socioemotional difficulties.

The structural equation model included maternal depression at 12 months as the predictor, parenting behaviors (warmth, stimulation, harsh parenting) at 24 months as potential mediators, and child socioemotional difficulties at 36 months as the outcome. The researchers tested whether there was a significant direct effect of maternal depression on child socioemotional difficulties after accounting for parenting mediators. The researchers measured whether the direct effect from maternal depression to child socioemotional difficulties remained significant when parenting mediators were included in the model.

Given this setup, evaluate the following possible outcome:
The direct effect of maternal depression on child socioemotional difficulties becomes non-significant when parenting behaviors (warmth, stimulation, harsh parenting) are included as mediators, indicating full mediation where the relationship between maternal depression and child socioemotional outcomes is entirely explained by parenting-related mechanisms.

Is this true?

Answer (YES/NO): NO